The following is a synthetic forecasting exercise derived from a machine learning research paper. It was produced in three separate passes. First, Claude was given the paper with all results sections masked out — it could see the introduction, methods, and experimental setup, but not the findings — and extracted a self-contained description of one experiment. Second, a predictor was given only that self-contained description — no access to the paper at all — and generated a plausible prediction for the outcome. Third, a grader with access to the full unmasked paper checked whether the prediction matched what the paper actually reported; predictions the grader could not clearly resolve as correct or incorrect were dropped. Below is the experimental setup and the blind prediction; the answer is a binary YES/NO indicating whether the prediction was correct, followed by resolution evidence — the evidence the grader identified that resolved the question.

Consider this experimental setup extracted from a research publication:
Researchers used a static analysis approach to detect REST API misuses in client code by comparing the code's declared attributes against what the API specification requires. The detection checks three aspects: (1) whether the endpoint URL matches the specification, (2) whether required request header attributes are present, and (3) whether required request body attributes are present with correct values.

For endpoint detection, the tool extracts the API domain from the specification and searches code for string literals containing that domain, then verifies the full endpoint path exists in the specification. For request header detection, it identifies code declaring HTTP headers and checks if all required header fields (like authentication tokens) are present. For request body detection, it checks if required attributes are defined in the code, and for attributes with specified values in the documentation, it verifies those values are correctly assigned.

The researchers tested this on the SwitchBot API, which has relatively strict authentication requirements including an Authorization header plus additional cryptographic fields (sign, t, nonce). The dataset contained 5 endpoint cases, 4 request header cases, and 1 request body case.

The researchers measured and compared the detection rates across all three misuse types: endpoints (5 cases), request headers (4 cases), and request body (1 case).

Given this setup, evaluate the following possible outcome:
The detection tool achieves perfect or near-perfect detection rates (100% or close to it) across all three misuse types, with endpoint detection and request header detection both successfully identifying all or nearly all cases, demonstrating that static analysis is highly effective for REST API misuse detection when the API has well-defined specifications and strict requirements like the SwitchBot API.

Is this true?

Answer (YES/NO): NO